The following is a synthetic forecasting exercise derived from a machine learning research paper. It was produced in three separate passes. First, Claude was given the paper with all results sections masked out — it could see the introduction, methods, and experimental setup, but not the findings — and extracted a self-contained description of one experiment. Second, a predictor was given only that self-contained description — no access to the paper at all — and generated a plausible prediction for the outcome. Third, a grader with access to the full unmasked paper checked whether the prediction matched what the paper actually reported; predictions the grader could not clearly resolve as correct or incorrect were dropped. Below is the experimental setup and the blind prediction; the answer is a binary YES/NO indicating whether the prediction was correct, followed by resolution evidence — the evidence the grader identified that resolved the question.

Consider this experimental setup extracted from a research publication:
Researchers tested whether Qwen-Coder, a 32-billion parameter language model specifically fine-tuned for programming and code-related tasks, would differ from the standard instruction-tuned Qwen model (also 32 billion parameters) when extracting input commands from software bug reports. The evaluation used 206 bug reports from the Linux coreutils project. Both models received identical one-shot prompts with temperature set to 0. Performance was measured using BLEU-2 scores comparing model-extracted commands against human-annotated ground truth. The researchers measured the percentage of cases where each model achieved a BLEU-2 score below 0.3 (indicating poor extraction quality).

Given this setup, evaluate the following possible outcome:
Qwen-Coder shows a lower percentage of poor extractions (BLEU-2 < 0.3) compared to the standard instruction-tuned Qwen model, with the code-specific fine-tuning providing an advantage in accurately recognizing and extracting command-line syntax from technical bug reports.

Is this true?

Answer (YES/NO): NO